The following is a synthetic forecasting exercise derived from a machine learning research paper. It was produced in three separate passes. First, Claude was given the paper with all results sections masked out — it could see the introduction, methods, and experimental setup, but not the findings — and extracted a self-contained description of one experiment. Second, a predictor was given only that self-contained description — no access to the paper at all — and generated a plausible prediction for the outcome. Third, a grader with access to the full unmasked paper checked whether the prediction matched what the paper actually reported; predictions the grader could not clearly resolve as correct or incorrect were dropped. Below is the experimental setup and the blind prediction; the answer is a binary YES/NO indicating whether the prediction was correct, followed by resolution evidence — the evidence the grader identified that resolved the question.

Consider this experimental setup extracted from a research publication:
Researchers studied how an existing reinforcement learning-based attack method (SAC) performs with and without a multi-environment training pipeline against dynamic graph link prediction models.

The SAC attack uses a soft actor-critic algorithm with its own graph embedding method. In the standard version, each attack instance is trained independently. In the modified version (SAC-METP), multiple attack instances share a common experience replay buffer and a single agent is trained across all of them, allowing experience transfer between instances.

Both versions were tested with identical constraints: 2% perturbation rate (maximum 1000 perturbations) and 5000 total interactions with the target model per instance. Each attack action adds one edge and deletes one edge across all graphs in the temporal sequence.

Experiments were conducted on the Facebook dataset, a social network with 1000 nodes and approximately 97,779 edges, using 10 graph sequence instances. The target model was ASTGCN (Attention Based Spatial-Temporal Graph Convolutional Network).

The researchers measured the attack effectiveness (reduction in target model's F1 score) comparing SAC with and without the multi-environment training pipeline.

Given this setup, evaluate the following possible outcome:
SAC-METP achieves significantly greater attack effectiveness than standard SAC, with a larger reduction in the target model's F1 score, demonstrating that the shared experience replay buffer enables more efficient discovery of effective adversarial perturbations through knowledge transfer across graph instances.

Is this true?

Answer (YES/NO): NO